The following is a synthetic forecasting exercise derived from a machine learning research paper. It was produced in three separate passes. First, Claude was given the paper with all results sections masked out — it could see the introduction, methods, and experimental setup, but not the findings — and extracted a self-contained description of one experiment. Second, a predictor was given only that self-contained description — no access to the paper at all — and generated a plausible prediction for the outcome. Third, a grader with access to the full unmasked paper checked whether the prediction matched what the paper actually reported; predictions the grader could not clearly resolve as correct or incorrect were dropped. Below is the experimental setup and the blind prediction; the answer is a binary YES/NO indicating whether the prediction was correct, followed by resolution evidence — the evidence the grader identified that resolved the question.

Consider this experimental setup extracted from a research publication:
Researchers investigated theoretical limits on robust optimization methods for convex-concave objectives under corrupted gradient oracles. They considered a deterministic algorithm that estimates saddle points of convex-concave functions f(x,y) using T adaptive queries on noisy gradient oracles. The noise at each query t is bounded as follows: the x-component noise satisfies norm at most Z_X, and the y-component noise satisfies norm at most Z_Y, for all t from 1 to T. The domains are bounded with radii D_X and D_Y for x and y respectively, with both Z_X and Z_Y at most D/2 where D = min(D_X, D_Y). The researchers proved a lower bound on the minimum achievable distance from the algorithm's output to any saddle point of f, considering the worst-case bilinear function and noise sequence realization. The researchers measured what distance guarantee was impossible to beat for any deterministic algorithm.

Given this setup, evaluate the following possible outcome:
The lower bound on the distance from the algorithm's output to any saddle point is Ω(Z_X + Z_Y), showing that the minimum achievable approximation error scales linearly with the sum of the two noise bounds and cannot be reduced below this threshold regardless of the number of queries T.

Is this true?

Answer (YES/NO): YES